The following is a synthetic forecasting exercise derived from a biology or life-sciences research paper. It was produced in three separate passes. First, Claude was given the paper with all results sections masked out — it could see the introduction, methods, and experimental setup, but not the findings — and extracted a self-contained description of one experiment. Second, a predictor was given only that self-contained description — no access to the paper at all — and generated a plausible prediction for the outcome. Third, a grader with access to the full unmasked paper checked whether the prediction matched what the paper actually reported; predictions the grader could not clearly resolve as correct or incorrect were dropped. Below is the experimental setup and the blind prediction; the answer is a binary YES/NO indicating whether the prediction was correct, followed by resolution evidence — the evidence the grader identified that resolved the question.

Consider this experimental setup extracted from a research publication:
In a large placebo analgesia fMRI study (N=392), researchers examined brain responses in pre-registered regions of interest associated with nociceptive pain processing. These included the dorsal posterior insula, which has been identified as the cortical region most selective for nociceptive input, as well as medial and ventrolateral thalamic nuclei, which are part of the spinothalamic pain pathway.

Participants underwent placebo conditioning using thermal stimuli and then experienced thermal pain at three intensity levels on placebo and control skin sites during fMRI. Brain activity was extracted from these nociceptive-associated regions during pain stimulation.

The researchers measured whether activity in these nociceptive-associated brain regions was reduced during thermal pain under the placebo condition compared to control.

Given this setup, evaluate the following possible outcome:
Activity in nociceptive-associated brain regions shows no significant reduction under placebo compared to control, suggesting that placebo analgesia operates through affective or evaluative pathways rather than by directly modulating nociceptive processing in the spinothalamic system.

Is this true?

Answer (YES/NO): YES